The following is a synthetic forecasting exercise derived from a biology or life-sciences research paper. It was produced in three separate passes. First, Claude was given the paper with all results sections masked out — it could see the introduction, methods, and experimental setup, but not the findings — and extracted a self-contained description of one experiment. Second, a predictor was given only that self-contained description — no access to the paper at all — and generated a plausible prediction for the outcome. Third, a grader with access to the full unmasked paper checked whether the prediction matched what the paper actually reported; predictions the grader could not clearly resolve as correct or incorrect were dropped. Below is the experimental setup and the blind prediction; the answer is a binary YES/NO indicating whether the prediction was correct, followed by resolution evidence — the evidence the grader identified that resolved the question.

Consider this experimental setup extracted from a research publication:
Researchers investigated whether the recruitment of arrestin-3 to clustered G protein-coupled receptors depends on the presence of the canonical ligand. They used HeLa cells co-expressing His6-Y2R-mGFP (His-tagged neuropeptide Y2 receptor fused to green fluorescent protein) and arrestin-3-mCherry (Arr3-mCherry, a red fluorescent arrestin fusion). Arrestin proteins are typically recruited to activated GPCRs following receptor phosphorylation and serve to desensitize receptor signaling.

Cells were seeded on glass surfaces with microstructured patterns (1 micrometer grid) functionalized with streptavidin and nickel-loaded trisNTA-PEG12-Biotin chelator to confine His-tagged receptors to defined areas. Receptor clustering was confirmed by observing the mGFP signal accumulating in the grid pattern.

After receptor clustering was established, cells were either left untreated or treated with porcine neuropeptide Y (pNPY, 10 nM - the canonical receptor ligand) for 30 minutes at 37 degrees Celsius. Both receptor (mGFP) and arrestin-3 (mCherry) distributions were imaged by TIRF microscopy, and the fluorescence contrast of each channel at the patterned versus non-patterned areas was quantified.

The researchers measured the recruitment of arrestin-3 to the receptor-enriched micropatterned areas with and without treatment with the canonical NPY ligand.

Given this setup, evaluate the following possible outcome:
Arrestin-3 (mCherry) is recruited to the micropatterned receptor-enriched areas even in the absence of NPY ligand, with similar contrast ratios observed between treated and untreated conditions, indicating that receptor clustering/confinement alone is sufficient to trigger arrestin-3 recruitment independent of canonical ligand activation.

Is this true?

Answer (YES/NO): NO